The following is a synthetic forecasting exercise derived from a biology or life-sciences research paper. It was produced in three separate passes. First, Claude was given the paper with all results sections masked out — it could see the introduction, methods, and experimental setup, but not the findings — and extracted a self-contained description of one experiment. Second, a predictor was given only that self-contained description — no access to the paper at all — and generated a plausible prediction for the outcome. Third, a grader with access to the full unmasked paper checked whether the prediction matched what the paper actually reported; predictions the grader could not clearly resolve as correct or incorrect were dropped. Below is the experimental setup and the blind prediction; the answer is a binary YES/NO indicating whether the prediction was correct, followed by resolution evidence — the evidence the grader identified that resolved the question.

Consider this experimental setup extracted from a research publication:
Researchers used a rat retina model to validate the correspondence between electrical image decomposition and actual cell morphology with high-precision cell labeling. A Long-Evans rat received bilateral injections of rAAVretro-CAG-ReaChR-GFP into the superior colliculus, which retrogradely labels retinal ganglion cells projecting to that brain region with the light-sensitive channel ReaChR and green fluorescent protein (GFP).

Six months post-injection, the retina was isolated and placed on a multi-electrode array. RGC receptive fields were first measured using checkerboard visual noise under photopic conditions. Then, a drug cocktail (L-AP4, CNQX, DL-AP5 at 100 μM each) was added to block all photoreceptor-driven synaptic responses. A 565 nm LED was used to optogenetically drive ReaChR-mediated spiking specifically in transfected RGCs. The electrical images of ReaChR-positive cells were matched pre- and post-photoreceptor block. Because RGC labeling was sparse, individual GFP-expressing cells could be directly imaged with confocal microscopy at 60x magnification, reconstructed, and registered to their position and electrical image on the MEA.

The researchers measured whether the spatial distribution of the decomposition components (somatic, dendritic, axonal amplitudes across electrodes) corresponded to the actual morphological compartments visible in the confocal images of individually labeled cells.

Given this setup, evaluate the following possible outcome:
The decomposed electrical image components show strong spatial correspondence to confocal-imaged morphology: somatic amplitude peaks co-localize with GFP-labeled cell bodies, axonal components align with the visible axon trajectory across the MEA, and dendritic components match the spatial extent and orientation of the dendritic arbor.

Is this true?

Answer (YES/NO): NO